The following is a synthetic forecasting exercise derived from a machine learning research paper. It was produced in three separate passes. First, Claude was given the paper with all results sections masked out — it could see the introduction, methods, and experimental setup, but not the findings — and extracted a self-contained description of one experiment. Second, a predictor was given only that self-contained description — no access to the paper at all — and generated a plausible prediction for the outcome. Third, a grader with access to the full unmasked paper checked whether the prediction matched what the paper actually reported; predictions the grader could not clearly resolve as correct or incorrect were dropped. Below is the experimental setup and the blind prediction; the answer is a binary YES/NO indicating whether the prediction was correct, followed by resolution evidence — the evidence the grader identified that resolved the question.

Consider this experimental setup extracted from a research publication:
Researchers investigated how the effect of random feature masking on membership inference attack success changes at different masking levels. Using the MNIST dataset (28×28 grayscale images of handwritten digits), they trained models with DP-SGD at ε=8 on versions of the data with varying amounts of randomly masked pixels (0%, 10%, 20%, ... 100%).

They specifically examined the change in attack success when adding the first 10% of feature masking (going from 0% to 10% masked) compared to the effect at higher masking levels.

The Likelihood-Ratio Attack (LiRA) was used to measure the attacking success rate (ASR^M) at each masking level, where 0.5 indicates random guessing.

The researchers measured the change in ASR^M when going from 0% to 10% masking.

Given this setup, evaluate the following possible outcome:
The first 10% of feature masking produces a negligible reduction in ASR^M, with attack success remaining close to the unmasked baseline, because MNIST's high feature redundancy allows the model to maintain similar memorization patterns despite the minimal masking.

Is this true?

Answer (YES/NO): YES